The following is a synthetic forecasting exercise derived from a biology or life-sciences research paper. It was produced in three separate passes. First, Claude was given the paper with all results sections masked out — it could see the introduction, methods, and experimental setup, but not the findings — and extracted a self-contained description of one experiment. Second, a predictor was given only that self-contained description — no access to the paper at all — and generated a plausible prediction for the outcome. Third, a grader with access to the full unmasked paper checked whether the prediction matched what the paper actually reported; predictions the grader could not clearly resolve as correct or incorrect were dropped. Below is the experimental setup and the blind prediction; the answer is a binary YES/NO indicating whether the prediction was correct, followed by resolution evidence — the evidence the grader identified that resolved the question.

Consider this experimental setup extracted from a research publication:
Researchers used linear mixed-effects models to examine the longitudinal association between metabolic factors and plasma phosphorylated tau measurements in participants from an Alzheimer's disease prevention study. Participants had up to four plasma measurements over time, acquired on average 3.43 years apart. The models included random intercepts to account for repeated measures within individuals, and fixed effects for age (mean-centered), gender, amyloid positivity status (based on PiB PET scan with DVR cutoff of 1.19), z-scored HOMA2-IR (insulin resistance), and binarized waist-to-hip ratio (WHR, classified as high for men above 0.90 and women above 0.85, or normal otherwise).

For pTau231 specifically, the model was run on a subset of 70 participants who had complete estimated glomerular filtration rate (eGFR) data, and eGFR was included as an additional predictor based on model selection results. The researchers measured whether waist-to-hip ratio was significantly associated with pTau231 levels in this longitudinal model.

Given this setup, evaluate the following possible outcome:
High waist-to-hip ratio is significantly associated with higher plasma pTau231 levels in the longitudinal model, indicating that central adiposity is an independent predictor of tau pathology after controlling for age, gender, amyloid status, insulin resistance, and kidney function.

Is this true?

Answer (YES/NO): NO